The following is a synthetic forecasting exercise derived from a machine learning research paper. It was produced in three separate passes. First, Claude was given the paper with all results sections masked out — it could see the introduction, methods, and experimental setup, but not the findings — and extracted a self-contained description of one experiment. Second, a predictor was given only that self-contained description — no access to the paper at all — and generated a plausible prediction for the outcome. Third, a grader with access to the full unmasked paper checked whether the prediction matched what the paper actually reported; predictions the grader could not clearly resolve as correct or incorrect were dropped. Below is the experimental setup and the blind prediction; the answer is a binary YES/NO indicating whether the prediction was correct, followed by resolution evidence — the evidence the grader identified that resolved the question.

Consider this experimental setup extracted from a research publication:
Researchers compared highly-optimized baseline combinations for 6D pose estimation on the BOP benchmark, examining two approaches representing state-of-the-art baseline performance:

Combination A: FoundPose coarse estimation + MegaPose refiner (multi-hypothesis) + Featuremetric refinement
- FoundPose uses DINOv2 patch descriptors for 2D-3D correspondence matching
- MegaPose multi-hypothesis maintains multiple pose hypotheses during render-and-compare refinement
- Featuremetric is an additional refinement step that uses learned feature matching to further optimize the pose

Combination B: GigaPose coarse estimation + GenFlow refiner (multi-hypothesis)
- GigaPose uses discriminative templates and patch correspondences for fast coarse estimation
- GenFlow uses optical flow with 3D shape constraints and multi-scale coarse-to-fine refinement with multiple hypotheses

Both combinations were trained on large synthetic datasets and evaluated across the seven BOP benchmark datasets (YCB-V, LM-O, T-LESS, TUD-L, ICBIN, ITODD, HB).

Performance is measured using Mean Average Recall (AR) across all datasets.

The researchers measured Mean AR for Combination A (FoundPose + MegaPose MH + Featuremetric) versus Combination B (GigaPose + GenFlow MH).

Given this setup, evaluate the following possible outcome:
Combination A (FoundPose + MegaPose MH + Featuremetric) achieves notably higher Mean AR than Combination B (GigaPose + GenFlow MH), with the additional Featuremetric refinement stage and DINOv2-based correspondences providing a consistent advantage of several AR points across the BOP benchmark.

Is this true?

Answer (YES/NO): NO